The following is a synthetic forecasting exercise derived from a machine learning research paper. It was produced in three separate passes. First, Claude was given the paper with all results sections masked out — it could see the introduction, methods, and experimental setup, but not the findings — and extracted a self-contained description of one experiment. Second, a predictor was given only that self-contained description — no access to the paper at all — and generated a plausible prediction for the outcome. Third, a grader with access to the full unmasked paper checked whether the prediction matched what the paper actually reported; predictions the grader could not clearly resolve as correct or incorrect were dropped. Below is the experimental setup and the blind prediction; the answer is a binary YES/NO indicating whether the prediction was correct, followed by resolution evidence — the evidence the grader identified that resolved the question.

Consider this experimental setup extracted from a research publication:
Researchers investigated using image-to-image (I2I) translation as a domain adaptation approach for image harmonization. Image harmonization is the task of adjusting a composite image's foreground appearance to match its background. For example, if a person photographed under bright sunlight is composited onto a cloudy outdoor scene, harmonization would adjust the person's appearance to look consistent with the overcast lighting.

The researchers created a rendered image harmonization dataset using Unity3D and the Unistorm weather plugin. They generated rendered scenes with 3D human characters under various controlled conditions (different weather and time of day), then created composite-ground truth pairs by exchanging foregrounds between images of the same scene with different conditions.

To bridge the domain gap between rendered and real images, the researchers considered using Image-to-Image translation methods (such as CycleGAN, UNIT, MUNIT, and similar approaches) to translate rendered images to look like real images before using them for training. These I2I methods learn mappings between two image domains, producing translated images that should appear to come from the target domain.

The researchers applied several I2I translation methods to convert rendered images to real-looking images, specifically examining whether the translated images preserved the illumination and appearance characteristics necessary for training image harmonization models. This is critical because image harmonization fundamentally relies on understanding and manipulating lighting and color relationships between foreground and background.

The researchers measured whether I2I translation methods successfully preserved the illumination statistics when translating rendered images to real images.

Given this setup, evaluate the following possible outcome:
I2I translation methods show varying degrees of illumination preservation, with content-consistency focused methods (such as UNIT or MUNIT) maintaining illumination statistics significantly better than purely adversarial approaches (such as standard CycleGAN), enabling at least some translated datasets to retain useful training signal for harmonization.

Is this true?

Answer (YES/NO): NO